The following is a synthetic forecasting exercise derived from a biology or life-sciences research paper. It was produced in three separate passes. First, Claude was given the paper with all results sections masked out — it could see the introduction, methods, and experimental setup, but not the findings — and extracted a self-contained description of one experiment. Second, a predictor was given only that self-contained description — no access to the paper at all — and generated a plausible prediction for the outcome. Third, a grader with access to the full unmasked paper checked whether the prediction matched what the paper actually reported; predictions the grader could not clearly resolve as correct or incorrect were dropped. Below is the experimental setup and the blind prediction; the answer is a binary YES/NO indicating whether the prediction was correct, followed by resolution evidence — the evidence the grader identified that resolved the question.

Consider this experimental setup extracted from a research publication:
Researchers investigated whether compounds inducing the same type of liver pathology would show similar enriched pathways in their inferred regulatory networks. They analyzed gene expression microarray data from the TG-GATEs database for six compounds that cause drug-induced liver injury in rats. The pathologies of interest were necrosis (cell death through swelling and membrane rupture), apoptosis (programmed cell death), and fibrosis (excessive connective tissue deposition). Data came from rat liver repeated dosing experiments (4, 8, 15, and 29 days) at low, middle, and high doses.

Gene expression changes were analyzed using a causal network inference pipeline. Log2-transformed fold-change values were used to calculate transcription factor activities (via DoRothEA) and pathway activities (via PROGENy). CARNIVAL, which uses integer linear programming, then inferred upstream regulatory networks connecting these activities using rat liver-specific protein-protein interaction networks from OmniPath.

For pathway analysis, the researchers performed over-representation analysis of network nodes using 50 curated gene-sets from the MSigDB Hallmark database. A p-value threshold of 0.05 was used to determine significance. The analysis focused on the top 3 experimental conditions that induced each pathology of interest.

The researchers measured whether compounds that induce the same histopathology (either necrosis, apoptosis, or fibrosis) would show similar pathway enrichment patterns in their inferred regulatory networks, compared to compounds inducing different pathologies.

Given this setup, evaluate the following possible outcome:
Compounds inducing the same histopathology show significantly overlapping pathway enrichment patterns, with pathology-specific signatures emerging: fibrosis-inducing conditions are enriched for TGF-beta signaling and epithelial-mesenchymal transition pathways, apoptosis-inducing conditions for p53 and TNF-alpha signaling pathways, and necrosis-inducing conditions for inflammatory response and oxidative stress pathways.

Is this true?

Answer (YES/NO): NO